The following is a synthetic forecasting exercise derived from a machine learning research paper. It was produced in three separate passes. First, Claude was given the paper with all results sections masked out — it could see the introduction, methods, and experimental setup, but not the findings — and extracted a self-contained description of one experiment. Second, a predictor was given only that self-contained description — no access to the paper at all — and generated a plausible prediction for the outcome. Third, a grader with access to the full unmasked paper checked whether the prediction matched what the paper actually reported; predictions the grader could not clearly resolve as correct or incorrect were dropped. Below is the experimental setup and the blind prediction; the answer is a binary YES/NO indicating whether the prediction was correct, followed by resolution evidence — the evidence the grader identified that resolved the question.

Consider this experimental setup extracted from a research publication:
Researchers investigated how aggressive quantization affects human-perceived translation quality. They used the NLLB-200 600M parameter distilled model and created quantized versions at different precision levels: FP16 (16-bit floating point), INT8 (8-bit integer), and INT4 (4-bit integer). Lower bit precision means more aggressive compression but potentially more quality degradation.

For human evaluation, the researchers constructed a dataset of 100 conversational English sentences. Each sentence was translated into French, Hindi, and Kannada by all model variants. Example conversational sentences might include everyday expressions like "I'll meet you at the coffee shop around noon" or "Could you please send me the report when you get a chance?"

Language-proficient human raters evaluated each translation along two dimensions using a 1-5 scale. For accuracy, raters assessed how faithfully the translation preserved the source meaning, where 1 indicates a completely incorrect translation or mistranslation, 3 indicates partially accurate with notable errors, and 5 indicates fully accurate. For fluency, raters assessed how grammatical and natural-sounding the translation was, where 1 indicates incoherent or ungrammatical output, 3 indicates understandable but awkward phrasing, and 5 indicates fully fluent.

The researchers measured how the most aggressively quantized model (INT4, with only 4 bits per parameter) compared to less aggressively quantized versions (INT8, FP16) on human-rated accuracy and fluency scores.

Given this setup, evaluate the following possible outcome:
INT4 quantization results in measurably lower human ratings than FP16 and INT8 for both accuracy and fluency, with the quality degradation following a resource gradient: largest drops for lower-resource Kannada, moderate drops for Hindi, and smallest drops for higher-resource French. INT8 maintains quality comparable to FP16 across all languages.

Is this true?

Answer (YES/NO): NO